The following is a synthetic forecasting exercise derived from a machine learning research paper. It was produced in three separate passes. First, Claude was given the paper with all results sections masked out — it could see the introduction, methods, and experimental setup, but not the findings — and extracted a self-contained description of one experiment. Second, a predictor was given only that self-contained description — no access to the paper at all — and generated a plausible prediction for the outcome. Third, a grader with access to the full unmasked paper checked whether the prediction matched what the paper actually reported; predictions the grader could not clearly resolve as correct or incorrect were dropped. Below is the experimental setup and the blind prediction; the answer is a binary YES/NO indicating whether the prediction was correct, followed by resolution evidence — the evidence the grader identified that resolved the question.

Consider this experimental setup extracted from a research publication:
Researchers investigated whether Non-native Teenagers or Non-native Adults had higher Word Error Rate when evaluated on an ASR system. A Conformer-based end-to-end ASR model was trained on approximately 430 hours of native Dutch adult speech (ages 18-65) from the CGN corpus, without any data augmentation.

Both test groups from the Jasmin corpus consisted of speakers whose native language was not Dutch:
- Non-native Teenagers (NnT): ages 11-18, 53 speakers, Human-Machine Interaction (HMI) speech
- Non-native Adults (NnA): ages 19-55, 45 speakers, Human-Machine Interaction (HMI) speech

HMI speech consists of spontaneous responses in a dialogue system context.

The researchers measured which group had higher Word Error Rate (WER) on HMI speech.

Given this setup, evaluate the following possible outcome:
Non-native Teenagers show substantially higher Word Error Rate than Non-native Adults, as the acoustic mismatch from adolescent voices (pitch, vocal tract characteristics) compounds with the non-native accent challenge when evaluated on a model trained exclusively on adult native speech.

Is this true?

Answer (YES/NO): NO